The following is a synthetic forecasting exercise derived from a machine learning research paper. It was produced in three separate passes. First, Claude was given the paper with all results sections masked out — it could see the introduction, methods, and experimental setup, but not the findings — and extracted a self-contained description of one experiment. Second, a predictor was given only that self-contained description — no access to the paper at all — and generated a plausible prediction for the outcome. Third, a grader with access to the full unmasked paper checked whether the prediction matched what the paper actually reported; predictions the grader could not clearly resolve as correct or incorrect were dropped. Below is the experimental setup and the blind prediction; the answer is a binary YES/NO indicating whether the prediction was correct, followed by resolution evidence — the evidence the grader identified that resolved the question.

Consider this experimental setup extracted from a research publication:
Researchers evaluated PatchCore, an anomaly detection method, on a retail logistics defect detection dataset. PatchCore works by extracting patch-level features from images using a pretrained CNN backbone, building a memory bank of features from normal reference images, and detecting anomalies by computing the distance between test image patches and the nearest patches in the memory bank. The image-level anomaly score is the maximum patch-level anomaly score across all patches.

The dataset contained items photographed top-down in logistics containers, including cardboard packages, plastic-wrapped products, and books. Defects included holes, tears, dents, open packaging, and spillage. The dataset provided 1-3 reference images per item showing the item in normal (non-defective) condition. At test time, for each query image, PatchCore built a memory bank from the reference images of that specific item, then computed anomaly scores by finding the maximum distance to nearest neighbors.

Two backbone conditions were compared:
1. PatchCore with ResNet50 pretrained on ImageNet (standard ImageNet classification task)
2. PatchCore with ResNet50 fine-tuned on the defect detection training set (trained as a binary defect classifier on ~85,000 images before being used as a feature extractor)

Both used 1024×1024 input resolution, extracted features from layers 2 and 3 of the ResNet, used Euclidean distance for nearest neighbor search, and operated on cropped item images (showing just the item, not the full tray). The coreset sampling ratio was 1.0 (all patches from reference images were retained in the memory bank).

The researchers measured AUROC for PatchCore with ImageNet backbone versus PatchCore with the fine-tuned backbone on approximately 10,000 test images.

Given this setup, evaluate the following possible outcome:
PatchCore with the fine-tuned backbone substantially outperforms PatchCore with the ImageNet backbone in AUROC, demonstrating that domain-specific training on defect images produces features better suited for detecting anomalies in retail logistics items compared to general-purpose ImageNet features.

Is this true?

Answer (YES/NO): YES